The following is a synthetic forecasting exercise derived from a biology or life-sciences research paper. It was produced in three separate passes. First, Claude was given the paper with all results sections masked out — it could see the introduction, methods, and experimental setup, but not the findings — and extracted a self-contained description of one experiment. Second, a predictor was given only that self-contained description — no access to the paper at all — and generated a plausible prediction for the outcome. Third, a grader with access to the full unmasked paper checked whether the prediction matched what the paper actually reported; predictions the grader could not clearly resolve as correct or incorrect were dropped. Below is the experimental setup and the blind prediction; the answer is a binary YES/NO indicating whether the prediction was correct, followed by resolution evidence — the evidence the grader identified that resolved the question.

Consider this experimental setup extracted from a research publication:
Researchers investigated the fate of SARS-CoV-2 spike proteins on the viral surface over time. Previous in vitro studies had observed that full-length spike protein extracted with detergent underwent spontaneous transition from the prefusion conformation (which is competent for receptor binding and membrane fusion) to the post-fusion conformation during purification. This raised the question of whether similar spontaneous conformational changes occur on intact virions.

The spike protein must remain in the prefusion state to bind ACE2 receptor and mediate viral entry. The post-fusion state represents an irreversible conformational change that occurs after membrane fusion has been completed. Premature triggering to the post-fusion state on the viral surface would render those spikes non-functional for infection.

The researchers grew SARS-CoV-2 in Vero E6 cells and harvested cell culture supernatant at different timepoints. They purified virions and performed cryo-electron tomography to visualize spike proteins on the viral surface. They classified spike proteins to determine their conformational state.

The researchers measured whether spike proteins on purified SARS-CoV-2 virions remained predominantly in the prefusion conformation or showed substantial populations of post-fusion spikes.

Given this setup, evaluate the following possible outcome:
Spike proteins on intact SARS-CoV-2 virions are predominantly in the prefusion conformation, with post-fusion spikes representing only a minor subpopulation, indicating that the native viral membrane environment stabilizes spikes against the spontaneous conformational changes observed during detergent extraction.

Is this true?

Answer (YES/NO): YES